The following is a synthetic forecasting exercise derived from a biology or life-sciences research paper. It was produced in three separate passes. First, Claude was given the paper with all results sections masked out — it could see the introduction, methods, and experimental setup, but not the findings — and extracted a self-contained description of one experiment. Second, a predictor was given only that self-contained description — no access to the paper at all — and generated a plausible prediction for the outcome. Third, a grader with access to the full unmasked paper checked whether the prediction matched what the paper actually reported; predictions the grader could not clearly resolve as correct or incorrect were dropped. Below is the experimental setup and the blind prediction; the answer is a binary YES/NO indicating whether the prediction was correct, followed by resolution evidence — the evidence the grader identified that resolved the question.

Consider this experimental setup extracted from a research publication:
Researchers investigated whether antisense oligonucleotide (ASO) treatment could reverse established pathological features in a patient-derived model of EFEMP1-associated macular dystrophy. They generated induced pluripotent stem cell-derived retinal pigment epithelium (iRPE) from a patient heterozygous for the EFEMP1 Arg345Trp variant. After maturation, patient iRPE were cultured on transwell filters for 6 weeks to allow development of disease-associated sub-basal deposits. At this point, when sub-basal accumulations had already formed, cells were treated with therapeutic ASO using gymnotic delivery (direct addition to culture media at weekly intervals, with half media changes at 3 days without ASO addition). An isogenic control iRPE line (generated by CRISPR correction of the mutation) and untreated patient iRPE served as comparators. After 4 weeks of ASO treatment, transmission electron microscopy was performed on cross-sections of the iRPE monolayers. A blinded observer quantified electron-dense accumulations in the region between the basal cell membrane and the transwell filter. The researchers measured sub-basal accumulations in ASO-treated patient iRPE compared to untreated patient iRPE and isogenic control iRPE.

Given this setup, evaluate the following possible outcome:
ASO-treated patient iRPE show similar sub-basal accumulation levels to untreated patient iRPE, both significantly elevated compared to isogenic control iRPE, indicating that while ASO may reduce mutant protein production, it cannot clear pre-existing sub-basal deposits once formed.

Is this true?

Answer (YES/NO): NO